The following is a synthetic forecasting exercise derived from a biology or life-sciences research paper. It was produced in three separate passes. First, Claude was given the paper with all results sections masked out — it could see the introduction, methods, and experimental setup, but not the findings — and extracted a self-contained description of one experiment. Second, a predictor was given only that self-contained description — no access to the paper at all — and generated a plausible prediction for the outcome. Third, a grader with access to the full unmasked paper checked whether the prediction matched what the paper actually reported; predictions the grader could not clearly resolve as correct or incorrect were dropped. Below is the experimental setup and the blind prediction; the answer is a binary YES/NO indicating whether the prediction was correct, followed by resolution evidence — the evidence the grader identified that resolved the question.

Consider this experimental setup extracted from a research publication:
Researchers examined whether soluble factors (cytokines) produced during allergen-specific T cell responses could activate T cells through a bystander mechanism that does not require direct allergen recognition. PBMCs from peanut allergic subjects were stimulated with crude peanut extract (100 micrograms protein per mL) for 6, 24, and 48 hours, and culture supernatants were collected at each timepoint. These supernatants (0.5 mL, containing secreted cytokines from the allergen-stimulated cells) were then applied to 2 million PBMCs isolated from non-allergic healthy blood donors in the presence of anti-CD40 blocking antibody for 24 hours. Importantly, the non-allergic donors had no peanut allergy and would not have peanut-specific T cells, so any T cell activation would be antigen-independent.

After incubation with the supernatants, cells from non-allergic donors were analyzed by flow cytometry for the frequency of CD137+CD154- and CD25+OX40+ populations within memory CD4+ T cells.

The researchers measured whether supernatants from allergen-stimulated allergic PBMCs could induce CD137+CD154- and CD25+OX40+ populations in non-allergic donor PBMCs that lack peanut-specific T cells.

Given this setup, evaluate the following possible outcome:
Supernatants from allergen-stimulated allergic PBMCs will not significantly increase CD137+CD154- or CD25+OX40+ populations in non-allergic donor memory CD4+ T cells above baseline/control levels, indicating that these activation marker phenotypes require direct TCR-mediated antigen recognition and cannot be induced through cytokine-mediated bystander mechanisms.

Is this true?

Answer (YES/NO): NO